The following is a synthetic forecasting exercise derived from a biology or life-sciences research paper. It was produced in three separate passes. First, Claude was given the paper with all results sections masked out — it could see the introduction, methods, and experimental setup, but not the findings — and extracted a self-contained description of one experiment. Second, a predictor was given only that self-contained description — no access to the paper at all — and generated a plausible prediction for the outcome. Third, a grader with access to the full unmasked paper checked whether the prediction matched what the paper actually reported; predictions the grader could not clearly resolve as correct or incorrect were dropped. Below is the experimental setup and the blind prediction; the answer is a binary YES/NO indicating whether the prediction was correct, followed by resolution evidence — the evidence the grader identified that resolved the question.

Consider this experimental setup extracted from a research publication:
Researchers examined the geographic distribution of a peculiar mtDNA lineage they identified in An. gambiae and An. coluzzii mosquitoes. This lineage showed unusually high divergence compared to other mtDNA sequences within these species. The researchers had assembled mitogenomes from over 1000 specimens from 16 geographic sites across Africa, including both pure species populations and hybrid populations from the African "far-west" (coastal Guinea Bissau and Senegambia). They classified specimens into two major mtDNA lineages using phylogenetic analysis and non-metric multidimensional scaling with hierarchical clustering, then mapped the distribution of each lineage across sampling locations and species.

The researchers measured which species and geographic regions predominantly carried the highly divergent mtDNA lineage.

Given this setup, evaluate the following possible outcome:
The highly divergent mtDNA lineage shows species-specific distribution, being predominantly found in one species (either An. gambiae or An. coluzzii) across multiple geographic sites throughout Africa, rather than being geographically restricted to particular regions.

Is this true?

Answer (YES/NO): NO